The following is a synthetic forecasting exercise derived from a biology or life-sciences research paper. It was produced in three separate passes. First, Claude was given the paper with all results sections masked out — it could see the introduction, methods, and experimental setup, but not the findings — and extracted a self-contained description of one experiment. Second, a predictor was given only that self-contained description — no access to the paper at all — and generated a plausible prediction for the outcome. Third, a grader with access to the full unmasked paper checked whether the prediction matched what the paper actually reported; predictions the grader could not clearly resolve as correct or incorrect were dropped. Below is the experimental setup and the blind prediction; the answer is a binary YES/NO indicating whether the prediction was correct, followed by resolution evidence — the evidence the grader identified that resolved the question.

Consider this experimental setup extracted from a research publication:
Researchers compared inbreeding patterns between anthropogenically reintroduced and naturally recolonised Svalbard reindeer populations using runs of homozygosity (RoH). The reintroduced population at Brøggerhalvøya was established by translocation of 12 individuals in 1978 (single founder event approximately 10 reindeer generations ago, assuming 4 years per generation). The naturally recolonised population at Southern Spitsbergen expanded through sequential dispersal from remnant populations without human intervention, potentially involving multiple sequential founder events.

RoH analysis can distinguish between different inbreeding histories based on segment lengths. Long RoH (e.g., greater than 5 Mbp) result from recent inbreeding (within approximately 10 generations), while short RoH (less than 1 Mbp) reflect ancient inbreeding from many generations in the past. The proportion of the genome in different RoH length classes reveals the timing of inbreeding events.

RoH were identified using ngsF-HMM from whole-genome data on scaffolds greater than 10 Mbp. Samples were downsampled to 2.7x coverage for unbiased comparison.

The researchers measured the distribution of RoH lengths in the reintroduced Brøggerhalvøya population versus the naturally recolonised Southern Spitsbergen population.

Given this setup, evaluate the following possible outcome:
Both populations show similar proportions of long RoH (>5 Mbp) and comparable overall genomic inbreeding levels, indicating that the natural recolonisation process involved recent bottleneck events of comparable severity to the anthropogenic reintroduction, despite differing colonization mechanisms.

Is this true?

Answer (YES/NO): NO